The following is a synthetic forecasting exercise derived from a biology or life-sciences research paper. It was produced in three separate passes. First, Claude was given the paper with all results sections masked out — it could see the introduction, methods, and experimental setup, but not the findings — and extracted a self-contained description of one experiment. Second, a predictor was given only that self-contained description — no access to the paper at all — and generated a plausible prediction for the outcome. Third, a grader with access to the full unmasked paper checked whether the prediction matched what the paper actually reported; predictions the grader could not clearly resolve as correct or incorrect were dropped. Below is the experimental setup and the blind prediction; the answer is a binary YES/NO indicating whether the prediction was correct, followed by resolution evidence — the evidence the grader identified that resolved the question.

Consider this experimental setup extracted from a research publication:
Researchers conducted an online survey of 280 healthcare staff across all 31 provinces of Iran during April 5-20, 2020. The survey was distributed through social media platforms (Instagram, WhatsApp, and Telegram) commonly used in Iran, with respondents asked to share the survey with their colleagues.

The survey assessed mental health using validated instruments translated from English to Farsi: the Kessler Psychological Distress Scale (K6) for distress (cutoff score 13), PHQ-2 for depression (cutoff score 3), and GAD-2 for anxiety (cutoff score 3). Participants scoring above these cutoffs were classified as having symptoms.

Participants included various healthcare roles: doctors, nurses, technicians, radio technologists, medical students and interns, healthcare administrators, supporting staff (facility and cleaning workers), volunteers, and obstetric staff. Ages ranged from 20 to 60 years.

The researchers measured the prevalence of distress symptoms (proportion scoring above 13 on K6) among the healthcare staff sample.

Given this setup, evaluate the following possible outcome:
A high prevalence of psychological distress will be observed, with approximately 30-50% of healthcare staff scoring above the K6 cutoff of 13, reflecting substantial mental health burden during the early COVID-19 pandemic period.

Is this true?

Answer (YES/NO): NO